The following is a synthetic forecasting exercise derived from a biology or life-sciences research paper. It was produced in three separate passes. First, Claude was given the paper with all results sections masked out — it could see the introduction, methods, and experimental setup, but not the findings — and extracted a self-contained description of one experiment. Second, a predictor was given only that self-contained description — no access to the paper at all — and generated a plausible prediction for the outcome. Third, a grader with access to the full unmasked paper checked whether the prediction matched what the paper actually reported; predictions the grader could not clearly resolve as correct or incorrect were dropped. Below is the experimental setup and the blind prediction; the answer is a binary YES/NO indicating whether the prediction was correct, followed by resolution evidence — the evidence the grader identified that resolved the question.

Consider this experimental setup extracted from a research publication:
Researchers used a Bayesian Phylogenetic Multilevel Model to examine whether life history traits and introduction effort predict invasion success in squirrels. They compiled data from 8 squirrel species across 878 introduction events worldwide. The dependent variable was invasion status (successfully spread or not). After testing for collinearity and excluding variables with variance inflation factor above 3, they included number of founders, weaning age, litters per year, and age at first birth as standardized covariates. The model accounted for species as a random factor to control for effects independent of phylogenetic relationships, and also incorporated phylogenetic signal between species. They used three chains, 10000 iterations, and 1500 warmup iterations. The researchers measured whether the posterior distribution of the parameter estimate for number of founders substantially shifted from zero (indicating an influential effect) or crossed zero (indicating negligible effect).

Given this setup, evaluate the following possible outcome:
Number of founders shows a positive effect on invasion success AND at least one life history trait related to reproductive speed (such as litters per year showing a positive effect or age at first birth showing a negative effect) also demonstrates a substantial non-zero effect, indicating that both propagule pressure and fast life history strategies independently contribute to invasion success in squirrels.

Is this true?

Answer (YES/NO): NO